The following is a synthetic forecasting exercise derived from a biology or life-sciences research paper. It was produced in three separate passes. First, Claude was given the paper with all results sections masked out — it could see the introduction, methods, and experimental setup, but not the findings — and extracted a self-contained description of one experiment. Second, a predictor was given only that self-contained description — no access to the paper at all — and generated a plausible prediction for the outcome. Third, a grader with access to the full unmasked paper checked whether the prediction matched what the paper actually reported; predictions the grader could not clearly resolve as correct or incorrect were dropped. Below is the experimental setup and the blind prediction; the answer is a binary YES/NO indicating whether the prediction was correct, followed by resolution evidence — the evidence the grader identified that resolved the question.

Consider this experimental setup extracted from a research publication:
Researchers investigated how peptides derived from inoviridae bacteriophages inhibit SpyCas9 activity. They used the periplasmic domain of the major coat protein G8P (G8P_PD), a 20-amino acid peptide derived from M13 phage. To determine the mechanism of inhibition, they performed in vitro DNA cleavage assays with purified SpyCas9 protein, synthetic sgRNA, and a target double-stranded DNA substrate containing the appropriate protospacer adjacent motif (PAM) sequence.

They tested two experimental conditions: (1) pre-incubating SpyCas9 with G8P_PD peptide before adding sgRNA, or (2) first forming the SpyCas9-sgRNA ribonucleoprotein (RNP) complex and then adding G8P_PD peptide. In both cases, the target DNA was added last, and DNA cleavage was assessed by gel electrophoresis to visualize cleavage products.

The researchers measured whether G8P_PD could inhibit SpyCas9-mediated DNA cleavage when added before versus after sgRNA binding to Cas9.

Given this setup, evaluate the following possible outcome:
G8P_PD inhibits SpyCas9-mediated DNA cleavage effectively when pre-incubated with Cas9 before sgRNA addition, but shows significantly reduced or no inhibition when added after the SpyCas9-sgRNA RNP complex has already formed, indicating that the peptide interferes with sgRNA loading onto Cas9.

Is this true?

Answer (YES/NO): YES